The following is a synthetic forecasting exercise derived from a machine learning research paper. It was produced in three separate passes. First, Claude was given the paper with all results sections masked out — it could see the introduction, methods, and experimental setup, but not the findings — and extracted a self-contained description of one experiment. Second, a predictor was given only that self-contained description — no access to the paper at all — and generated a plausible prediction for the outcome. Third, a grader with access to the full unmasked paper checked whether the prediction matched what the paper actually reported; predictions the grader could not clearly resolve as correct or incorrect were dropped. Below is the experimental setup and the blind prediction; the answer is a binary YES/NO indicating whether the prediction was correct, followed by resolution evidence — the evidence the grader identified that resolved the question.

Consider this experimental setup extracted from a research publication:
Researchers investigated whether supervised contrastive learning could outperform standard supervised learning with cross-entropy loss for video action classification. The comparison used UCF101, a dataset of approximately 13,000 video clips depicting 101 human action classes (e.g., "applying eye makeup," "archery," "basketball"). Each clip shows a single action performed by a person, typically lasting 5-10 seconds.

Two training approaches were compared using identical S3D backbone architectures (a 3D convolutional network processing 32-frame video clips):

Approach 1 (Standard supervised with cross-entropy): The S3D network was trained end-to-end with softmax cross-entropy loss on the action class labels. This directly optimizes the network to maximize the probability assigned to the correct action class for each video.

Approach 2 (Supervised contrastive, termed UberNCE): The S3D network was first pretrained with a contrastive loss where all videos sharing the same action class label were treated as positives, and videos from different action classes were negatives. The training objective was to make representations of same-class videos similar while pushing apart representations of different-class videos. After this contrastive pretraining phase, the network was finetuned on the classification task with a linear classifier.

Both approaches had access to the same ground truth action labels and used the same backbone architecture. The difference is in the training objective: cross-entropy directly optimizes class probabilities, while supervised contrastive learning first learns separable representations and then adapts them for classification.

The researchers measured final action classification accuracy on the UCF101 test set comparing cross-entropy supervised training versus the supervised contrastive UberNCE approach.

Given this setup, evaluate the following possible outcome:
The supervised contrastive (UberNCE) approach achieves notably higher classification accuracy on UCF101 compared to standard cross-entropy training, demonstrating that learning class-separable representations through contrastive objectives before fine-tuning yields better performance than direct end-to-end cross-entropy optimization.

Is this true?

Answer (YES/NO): YES